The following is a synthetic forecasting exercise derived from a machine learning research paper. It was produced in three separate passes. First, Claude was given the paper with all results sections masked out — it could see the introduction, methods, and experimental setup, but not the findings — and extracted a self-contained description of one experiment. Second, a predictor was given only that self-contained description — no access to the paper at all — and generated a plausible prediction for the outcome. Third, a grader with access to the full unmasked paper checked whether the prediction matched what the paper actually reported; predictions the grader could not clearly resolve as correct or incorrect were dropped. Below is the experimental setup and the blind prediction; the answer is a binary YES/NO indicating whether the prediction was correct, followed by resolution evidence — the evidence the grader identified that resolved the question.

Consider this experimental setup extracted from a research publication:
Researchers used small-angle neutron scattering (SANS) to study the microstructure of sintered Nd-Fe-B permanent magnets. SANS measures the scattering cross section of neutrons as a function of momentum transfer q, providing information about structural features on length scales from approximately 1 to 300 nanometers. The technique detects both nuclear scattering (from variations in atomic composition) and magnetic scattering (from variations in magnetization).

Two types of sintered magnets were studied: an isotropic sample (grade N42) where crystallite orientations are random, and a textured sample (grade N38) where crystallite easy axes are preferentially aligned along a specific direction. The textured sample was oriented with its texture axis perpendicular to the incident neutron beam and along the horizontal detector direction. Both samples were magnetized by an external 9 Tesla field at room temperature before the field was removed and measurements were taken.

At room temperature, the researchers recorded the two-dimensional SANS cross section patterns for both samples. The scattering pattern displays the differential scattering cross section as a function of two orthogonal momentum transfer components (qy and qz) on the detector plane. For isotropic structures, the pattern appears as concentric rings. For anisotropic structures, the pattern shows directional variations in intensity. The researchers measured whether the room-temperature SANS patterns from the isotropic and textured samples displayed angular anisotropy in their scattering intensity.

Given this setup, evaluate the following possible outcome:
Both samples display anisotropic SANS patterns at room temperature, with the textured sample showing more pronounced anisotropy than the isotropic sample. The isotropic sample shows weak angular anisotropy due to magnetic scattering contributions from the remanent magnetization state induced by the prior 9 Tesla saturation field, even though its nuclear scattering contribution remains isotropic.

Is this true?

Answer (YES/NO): NO